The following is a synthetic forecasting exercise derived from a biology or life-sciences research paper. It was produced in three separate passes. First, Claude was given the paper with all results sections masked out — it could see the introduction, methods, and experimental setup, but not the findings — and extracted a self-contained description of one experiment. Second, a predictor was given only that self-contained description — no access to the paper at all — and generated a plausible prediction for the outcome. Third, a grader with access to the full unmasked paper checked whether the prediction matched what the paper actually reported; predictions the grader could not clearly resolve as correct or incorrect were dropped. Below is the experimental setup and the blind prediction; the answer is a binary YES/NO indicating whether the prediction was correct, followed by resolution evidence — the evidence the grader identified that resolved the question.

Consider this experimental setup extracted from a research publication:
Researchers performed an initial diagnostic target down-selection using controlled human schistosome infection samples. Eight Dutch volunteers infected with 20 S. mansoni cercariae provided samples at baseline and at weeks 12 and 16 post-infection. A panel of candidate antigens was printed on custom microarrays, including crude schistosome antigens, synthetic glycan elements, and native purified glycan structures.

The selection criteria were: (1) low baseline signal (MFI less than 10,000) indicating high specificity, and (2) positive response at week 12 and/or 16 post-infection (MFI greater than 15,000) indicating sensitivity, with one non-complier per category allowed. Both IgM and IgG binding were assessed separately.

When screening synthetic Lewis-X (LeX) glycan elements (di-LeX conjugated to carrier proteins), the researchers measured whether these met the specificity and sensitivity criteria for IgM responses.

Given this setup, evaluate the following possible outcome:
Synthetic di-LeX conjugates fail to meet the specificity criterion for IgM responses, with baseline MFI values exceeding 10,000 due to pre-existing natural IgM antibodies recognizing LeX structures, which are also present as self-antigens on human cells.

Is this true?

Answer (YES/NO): NO